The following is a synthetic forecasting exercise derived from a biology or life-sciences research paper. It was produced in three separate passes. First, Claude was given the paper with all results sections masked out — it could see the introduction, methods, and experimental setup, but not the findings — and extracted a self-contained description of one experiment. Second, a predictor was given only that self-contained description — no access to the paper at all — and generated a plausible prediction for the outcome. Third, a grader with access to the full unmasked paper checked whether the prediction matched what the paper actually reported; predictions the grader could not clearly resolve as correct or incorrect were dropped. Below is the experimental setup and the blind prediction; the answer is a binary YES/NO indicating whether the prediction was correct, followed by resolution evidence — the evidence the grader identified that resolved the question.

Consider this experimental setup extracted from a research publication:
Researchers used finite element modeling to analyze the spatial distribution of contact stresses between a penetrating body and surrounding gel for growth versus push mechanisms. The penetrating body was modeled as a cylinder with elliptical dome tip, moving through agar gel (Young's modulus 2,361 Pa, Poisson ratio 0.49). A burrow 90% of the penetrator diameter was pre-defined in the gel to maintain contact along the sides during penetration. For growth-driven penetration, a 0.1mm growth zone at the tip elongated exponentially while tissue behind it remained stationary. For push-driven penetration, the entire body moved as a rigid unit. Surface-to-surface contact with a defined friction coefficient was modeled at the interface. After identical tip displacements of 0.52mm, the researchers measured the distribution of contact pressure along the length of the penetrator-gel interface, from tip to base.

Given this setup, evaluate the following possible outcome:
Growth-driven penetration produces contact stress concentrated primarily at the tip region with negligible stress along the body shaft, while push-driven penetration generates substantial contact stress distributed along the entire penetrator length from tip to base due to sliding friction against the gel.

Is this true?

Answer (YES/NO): NO